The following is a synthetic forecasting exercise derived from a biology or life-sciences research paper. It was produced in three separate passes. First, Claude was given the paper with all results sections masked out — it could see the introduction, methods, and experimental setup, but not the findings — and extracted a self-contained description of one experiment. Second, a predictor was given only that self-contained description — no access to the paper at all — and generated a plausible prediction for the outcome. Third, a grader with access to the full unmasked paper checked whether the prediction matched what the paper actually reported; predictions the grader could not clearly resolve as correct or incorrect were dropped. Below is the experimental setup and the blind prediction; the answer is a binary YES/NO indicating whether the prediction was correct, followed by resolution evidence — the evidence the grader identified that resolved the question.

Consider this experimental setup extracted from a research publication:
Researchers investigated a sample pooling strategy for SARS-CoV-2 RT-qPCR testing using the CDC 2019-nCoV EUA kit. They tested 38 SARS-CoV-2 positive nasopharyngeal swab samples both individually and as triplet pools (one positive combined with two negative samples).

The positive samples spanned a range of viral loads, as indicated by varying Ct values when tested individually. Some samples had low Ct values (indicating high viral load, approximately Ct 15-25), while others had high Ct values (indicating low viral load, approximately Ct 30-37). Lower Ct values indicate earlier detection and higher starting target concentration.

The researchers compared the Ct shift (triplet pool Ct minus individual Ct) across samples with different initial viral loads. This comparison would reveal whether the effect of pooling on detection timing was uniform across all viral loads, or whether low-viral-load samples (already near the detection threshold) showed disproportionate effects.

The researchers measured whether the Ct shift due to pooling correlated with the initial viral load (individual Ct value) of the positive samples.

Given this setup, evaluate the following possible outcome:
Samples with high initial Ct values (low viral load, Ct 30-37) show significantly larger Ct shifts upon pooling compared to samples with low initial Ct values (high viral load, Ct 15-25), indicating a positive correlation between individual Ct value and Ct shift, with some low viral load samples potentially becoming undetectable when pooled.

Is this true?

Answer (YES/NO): NO